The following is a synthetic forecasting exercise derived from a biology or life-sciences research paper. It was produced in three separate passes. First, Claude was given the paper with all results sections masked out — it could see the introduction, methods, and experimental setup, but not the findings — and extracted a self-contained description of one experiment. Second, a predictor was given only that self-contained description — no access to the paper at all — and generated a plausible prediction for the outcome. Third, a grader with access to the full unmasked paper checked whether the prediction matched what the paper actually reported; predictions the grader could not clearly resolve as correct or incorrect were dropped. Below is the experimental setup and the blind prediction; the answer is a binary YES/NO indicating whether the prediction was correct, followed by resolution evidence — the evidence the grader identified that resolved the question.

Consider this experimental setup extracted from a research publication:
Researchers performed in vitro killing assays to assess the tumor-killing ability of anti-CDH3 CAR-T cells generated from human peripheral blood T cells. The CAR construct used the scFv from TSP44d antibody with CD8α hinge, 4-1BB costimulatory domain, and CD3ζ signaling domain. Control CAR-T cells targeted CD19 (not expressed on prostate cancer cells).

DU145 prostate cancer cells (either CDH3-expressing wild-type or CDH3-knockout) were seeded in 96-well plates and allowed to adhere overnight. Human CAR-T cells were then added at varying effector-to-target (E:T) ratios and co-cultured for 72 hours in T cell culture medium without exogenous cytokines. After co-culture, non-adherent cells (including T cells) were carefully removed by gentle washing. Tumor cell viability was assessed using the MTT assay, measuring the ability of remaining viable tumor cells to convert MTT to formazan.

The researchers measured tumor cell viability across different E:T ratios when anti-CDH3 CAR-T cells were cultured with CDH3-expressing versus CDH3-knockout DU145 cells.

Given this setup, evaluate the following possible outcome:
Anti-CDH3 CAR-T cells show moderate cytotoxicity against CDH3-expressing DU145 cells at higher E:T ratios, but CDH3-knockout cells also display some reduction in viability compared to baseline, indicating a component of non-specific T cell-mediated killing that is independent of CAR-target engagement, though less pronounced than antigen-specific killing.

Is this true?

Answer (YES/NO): NO